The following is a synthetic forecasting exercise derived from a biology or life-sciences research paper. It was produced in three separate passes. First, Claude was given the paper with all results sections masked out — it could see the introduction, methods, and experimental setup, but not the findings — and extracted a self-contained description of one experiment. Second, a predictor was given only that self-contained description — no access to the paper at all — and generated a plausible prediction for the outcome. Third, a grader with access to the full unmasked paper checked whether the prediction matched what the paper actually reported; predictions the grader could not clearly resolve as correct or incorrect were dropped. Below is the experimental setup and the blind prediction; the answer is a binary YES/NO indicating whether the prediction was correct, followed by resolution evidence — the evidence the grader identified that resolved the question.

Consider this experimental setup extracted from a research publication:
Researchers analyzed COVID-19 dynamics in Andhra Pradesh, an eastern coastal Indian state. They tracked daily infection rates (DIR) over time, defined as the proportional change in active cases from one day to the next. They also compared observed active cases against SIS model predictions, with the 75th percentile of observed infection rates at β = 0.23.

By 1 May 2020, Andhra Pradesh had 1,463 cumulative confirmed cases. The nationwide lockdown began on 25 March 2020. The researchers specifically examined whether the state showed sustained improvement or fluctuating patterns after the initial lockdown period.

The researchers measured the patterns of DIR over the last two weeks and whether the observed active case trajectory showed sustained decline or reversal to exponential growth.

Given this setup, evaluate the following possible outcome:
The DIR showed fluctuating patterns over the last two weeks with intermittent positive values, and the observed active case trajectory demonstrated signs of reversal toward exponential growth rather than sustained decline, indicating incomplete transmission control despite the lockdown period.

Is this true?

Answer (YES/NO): YES